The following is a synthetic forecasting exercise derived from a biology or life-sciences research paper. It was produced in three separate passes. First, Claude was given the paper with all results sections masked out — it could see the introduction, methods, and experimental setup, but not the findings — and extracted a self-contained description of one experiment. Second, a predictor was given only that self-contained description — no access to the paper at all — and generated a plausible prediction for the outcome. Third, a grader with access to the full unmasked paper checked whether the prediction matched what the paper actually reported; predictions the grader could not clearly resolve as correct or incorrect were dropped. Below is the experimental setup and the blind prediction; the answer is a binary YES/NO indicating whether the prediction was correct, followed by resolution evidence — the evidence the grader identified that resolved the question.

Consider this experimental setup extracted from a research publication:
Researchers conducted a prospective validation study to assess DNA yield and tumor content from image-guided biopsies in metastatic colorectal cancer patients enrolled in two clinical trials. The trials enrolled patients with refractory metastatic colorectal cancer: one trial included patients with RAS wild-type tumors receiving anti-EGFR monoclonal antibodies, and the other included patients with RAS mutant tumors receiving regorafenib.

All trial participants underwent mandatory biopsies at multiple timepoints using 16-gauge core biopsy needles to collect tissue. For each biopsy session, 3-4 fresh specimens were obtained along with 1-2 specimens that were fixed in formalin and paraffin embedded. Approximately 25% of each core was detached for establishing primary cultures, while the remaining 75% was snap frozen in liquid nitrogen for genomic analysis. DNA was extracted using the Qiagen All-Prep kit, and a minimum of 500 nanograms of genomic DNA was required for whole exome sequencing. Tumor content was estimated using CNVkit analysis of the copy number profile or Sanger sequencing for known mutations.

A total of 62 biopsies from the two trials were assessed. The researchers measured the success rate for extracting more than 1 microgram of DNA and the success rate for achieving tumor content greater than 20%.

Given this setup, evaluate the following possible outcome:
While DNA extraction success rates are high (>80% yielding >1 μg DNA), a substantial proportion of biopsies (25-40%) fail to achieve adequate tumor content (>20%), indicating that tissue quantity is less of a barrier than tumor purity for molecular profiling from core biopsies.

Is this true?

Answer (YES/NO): NO